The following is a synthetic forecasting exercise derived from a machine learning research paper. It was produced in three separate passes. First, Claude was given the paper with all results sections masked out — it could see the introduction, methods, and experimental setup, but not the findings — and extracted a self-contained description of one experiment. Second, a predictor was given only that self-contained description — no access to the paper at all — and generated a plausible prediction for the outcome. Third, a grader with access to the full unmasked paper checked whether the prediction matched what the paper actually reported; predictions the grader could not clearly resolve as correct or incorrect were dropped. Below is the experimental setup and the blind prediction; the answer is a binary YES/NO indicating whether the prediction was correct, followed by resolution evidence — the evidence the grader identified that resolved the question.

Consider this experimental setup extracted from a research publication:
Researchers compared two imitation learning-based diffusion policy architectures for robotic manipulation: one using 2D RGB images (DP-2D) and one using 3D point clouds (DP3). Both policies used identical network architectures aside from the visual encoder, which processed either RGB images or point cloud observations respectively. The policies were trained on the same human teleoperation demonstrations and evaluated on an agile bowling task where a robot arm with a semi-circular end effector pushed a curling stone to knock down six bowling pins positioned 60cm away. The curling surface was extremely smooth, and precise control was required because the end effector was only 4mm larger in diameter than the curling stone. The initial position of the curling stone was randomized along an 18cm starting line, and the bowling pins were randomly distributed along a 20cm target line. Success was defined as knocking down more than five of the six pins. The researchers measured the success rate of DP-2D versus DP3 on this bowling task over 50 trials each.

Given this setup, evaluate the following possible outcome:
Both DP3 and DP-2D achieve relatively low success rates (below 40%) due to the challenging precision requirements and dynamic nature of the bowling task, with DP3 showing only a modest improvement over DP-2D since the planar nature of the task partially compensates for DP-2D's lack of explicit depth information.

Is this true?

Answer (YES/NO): NO